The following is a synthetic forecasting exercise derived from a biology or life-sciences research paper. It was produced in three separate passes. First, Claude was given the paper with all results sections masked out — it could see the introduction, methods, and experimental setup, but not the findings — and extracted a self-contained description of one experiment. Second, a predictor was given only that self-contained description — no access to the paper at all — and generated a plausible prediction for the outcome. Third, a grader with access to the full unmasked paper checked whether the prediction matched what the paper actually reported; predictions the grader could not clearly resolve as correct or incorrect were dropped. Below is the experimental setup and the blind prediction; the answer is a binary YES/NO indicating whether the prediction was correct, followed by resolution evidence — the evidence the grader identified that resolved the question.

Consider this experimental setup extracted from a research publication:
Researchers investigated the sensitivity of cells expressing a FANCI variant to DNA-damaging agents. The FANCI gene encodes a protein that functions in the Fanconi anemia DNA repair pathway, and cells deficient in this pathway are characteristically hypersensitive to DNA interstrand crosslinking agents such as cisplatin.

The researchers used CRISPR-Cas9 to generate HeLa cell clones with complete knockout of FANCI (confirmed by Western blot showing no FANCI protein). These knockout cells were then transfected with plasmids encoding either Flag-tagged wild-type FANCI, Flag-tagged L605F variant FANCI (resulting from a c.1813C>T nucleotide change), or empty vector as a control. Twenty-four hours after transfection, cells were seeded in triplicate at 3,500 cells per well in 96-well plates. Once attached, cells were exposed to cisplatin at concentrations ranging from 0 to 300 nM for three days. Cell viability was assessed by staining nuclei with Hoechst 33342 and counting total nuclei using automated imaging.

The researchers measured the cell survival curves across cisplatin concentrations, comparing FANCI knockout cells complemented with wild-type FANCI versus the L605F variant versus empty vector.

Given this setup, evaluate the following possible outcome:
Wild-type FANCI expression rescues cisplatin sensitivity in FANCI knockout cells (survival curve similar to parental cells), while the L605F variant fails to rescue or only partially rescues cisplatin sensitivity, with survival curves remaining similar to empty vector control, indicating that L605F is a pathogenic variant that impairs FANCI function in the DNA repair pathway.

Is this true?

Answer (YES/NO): YES